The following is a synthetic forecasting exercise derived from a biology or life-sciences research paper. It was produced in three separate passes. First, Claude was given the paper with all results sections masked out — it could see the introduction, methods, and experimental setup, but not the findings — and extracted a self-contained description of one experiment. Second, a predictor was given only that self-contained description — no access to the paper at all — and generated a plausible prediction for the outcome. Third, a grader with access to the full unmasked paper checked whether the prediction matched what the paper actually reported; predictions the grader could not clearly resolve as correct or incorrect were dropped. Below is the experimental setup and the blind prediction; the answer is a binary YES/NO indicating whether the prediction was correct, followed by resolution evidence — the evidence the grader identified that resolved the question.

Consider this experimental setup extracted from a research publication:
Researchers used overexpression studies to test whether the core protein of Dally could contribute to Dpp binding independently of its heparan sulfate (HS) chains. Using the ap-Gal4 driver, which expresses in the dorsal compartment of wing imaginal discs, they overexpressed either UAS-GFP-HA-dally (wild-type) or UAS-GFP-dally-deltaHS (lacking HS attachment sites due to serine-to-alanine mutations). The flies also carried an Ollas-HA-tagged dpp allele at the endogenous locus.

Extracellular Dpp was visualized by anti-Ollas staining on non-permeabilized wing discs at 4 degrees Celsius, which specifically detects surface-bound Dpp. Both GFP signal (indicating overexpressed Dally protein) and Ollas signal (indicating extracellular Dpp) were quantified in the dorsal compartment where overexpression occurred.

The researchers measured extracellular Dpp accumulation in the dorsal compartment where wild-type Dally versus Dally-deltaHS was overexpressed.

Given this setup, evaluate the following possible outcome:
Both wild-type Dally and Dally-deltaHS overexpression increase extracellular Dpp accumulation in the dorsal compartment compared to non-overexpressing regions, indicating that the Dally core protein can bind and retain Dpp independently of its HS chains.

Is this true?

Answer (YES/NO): YES